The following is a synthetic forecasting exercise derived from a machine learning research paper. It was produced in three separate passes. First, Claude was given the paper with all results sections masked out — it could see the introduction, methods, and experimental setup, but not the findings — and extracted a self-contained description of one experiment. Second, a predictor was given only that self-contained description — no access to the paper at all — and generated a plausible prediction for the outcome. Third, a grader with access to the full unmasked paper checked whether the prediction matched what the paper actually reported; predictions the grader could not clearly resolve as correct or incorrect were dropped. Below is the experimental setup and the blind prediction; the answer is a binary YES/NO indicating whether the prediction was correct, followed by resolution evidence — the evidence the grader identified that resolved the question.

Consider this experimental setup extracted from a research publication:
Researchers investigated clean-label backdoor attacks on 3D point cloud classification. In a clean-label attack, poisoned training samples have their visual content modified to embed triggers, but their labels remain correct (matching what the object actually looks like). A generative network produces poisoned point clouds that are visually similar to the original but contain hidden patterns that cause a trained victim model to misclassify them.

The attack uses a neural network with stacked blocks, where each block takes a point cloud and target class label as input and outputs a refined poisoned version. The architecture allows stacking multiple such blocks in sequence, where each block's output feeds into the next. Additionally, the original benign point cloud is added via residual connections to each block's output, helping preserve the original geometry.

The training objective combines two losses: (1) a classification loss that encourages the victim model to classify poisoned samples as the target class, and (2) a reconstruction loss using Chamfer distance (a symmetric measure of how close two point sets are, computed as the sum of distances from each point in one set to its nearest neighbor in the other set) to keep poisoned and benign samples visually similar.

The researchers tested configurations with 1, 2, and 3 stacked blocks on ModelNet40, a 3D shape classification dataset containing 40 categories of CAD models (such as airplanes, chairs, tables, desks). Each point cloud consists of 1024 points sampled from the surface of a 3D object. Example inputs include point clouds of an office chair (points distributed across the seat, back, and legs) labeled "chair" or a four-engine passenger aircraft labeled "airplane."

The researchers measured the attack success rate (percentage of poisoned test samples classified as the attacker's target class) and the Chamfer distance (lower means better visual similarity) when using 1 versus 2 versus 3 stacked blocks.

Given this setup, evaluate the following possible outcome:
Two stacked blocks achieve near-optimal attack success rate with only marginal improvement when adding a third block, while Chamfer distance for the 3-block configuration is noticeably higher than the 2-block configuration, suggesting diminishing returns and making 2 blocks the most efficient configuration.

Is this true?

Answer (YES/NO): NO